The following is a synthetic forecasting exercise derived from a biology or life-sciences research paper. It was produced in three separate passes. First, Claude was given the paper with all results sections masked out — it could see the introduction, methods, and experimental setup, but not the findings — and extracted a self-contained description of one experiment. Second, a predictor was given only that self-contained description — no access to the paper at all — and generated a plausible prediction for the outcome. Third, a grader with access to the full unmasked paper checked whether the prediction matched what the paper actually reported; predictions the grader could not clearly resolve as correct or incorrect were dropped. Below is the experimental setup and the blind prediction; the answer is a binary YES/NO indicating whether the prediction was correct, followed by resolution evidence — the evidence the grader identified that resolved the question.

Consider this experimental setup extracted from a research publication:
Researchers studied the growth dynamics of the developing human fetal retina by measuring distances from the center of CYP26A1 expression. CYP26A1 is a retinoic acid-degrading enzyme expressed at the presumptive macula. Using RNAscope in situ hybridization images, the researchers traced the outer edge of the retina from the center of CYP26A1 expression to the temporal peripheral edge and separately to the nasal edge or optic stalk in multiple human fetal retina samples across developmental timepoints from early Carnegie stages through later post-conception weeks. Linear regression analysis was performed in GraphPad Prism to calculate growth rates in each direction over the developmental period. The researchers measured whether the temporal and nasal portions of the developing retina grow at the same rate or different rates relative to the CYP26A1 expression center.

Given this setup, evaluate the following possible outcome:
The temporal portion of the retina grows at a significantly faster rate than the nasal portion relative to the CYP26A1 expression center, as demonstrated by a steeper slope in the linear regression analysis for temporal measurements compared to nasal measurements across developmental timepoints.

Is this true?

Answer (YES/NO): YES